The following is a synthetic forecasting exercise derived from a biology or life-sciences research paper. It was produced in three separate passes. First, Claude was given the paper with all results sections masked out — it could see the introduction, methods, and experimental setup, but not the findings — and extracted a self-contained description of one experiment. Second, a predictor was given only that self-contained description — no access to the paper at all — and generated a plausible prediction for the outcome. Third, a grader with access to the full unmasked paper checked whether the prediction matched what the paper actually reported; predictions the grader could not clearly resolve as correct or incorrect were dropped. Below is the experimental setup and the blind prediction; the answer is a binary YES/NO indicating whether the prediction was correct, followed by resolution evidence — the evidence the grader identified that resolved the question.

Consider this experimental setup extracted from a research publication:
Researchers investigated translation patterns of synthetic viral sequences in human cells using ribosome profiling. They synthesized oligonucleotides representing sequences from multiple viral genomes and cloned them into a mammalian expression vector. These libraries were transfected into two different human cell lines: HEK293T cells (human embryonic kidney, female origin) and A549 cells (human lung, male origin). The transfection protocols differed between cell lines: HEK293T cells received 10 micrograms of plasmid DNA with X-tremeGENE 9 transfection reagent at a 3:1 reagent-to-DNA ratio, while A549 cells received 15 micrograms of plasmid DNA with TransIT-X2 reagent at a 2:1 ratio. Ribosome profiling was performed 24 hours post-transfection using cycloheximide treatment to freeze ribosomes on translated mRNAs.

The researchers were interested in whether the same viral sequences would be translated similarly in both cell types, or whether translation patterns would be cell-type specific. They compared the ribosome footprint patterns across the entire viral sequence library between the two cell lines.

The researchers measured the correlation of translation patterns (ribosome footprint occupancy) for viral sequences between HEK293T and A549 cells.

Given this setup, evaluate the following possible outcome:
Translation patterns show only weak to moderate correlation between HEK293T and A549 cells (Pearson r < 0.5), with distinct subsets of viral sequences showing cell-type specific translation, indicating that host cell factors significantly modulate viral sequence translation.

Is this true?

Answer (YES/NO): NO